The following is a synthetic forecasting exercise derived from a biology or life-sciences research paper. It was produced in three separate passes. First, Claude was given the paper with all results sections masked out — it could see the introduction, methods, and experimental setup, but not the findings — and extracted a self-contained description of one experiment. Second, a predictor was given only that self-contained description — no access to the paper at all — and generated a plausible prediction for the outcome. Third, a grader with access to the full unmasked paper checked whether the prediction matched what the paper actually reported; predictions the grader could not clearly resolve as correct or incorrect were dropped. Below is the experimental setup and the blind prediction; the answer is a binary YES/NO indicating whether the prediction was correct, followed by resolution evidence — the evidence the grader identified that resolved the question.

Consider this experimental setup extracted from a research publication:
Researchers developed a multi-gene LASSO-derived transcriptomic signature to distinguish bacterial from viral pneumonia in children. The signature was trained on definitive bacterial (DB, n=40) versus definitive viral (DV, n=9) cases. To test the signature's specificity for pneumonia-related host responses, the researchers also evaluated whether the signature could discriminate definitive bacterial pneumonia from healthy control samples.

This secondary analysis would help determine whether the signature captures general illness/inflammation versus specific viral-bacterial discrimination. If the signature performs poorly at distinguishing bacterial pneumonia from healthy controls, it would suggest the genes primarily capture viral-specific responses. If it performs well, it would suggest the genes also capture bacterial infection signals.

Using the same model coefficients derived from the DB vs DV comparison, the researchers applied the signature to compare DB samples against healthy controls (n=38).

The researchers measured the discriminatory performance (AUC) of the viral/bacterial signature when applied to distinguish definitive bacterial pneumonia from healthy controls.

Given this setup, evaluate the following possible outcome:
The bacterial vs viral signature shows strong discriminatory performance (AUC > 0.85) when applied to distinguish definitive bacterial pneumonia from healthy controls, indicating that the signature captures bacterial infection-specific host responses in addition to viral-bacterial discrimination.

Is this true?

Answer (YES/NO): YES